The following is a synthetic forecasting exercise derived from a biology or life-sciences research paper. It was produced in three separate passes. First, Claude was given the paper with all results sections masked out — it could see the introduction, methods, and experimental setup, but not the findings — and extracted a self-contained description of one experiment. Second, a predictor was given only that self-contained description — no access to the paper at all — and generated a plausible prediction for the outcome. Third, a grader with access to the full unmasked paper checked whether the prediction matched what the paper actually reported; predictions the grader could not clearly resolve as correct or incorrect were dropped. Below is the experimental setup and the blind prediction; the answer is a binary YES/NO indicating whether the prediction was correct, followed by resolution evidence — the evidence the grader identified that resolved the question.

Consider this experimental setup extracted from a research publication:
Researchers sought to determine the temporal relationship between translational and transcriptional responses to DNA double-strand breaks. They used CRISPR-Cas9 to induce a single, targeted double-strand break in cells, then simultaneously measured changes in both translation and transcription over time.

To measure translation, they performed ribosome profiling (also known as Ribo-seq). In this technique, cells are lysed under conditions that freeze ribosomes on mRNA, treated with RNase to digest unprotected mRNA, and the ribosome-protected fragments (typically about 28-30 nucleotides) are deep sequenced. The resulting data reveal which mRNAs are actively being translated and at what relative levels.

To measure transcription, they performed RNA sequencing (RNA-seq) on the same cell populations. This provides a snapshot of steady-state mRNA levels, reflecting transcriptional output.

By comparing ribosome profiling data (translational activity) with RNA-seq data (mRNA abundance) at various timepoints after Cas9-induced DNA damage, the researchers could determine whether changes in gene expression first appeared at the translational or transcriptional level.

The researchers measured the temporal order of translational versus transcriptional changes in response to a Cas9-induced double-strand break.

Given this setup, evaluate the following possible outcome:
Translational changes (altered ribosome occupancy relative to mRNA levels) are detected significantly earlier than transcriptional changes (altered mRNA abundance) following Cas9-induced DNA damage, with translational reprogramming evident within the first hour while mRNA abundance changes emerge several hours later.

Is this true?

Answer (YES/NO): NO